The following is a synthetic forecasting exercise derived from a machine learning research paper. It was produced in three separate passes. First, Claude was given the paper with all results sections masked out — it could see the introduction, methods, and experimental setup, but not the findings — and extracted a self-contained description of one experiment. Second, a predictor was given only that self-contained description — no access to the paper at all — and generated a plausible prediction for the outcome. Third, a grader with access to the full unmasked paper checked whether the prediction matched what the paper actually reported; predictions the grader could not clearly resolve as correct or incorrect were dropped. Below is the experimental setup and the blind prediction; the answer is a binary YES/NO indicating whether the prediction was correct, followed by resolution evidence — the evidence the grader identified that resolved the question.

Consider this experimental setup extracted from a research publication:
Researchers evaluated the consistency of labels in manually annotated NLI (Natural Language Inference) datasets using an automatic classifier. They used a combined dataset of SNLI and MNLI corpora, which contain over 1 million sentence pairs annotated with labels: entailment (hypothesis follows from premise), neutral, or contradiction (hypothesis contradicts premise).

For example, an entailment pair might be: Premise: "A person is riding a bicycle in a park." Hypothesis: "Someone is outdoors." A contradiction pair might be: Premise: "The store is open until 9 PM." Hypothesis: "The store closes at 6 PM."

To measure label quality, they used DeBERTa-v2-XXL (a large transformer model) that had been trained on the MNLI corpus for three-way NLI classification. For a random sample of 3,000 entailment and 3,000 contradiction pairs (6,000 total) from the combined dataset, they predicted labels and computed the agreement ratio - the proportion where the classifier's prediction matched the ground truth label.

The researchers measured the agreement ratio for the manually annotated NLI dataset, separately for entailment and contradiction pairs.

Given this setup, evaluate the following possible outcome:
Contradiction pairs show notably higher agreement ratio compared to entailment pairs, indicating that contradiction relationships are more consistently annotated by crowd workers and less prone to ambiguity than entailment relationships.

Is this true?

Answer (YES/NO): NO